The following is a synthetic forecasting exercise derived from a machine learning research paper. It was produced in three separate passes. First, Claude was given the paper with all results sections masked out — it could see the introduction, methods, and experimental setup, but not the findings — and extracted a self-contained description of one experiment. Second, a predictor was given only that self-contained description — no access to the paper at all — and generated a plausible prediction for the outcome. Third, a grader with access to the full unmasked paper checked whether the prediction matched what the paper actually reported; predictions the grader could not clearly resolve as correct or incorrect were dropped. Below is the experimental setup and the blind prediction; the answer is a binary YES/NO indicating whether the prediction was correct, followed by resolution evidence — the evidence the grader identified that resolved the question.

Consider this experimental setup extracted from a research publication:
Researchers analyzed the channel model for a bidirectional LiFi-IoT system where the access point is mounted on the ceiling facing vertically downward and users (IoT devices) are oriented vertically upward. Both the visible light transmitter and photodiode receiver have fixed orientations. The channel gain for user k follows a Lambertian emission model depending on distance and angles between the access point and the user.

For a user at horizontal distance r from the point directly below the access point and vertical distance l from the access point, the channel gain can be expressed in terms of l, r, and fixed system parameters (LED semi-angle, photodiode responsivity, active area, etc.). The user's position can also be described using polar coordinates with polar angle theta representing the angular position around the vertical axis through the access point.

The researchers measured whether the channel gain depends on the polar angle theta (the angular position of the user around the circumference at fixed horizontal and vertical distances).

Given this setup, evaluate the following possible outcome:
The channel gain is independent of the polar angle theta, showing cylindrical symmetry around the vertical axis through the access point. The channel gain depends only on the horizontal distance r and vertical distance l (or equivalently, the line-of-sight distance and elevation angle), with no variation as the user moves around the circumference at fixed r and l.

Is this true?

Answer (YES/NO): YES